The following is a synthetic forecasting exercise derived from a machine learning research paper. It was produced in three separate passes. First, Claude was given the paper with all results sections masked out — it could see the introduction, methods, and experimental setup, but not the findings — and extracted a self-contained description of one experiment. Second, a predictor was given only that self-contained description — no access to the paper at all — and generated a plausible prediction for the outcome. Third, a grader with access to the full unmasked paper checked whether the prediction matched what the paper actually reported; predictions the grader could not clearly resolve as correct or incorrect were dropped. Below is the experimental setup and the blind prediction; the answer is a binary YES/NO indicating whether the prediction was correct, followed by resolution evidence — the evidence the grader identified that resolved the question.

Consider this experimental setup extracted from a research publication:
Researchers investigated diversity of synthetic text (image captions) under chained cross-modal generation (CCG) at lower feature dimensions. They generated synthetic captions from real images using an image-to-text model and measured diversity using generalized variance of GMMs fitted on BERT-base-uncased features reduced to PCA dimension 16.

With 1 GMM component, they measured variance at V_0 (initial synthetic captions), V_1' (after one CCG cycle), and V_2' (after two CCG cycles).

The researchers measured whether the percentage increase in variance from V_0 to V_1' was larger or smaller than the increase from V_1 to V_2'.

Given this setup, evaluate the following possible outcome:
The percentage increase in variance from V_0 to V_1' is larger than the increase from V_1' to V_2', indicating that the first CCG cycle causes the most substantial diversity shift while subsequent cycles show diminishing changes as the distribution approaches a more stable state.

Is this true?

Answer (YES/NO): YES